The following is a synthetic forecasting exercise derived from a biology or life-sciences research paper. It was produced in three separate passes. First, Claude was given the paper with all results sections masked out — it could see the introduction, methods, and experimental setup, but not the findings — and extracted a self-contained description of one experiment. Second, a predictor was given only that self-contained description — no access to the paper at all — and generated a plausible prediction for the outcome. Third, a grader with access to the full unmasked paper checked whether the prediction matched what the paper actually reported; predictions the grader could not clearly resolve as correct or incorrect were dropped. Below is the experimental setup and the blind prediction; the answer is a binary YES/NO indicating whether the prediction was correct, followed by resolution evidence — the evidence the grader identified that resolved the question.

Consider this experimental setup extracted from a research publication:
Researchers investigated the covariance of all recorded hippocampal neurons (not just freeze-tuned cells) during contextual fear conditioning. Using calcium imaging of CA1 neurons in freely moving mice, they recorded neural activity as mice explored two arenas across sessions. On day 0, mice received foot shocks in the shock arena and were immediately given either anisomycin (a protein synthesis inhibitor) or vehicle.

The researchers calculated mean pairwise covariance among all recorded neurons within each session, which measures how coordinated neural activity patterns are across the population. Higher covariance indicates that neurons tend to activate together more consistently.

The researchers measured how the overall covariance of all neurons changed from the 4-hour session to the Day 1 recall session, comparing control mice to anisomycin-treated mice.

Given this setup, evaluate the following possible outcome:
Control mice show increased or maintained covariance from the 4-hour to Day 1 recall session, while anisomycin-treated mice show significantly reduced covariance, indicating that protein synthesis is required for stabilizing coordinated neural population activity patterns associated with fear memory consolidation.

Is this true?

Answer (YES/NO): YES